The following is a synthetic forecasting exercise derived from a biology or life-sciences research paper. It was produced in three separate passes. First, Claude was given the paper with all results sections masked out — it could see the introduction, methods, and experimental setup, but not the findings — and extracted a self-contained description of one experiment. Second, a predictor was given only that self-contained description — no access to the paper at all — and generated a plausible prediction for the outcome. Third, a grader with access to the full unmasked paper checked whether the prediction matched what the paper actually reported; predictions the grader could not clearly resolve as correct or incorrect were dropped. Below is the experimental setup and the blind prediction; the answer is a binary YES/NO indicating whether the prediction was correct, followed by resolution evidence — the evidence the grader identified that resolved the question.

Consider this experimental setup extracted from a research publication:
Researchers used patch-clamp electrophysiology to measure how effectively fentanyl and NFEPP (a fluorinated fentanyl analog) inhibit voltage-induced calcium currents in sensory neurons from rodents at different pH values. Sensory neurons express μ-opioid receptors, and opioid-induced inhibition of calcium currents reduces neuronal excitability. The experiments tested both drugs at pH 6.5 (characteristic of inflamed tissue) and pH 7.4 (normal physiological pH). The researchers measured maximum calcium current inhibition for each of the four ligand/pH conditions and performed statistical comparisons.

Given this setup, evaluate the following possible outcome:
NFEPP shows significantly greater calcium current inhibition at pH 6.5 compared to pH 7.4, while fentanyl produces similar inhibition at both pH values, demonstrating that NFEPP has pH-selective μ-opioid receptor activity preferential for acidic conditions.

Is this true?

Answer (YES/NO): YES